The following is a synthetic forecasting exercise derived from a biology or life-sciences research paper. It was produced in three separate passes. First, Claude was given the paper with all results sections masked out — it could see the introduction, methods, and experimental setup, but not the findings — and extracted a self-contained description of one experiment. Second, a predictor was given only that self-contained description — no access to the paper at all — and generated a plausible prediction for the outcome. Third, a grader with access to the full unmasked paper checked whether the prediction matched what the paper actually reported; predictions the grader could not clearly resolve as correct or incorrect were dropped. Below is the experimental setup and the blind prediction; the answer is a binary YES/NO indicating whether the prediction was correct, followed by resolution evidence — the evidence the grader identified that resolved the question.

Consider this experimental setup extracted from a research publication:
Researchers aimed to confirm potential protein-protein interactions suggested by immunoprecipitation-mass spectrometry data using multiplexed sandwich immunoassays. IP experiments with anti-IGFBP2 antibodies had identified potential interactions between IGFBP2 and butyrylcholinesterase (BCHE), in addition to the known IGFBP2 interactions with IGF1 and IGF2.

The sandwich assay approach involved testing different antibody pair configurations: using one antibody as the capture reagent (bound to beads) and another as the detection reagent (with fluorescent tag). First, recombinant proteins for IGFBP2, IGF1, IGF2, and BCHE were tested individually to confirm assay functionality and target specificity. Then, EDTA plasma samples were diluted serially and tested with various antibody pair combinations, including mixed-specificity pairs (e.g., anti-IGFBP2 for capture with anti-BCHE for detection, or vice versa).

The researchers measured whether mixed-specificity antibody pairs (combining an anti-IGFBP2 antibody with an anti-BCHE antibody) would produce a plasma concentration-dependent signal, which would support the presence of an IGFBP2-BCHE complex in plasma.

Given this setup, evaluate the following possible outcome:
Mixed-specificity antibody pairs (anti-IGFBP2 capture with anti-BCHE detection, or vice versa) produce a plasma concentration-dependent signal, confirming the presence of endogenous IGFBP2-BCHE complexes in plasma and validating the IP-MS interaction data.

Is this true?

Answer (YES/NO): YES